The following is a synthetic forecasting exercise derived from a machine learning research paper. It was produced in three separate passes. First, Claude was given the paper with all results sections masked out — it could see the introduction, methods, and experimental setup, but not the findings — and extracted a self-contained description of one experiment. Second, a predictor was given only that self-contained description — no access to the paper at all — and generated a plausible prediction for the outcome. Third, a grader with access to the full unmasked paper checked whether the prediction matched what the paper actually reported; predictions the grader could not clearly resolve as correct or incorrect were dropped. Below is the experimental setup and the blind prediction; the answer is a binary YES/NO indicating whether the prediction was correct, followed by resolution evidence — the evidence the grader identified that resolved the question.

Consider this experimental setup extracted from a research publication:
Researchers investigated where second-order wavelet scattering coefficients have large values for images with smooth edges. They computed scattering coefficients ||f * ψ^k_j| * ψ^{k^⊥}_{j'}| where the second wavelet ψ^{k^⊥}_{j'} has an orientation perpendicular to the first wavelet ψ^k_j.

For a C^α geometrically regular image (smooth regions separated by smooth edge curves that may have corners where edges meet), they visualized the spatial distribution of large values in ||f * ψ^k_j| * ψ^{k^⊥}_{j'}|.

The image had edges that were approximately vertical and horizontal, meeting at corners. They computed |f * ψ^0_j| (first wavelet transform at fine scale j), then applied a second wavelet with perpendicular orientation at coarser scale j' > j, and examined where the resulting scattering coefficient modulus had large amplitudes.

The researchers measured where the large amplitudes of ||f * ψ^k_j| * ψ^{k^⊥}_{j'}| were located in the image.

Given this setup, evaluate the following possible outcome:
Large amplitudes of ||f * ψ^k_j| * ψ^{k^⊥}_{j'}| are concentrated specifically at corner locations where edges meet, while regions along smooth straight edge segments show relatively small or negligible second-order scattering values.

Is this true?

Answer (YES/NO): YES